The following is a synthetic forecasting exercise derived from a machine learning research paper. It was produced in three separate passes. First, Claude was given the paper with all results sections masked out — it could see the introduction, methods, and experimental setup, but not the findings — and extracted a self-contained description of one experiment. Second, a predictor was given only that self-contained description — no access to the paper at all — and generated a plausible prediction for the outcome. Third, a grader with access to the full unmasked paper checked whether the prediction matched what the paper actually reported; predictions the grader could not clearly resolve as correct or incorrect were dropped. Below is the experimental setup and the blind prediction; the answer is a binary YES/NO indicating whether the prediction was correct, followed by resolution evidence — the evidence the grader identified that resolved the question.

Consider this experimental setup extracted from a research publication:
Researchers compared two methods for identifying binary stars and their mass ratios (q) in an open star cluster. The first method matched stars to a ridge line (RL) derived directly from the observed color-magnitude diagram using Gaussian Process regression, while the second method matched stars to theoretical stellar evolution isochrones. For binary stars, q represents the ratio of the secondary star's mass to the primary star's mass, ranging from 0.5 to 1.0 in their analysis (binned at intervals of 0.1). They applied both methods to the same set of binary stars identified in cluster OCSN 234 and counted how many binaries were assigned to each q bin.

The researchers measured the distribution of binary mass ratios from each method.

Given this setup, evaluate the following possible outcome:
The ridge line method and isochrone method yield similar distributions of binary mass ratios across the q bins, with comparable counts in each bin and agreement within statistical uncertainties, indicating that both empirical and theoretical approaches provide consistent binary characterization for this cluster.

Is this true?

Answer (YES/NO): NO